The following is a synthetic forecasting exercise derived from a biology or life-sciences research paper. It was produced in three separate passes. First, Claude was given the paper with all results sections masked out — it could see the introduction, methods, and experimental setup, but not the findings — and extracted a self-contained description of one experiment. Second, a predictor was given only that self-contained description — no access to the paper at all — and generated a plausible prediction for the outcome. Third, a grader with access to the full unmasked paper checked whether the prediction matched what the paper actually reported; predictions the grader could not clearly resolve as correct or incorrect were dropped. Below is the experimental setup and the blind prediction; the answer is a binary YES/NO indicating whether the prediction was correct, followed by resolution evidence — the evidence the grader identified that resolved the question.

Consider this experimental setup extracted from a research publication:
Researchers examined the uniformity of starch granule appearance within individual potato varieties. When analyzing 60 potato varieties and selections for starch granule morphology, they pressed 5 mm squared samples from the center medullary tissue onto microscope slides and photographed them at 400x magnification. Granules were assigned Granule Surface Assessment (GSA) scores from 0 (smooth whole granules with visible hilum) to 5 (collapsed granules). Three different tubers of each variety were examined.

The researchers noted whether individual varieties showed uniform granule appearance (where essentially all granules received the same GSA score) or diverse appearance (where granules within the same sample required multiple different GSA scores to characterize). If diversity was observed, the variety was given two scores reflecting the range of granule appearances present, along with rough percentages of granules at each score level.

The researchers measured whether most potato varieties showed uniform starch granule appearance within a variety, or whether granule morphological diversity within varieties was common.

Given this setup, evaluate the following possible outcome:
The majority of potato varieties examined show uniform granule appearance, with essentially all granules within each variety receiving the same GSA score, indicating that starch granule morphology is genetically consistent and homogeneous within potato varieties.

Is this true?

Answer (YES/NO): YES